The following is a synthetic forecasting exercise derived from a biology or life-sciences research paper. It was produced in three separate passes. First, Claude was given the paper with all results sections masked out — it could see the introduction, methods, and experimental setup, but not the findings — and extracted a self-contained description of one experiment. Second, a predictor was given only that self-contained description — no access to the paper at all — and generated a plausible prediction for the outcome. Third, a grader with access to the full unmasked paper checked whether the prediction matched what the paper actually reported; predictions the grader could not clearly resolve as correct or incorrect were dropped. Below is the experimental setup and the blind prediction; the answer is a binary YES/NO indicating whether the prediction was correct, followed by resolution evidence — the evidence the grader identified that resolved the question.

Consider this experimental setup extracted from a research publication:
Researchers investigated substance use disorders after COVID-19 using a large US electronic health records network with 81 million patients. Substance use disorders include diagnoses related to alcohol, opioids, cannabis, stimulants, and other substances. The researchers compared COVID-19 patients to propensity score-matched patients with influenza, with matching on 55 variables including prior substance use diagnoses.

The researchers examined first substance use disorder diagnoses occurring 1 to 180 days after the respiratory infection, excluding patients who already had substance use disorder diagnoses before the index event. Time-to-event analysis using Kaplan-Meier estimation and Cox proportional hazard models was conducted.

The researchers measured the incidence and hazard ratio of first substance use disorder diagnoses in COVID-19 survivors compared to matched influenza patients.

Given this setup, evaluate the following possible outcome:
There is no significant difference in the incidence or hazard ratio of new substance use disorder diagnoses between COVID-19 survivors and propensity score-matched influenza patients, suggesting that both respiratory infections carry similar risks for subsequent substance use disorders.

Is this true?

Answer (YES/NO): NO